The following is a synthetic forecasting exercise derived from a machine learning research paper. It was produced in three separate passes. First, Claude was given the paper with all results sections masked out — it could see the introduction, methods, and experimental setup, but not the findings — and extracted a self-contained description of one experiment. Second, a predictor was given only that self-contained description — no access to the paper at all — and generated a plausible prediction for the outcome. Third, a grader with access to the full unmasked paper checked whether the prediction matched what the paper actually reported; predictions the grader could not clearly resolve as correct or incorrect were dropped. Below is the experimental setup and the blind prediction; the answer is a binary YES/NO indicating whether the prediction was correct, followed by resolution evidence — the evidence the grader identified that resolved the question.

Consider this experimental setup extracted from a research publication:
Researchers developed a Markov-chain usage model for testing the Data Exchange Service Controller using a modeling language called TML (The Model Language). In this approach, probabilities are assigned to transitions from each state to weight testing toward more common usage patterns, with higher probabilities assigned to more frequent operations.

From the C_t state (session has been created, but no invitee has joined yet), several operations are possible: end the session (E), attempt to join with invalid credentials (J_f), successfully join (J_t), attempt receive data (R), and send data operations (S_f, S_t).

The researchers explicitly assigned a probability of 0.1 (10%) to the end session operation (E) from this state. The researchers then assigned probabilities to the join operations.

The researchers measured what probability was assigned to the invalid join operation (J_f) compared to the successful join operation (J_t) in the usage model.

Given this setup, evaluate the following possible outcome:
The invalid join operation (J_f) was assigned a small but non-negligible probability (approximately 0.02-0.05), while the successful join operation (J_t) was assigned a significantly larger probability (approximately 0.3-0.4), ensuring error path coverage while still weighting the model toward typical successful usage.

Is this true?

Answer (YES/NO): NO